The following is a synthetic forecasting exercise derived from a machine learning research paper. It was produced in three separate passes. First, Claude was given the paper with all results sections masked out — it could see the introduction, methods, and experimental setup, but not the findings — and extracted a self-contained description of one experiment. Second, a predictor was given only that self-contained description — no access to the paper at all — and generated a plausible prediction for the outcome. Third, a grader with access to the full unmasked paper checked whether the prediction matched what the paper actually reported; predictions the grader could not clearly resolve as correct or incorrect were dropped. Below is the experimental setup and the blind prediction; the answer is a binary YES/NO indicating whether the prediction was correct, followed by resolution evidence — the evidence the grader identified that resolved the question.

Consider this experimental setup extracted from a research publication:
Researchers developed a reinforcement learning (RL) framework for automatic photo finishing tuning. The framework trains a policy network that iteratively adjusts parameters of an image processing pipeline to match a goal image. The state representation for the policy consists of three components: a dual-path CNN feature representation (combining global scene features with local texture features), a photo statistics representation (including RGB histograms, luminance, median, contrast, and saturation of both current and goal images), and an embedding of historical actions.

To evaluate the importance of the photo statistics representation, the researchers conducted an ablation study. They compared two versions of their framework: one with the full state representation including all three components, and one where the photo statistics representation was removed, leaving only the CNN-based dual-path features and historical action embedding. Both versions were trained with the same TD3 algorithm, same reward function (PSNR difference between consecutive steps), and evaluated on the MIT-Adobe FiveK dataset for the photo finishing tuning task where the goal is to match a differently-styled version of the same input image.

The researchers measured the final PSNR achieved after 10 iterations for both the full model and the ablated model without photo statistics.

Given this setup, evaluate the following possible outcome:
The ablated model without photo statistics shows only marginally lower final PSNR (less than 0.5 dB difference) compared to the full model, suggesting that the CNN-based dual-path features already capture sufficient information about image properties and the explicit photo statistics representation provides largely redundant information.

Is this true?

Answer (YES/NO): NO